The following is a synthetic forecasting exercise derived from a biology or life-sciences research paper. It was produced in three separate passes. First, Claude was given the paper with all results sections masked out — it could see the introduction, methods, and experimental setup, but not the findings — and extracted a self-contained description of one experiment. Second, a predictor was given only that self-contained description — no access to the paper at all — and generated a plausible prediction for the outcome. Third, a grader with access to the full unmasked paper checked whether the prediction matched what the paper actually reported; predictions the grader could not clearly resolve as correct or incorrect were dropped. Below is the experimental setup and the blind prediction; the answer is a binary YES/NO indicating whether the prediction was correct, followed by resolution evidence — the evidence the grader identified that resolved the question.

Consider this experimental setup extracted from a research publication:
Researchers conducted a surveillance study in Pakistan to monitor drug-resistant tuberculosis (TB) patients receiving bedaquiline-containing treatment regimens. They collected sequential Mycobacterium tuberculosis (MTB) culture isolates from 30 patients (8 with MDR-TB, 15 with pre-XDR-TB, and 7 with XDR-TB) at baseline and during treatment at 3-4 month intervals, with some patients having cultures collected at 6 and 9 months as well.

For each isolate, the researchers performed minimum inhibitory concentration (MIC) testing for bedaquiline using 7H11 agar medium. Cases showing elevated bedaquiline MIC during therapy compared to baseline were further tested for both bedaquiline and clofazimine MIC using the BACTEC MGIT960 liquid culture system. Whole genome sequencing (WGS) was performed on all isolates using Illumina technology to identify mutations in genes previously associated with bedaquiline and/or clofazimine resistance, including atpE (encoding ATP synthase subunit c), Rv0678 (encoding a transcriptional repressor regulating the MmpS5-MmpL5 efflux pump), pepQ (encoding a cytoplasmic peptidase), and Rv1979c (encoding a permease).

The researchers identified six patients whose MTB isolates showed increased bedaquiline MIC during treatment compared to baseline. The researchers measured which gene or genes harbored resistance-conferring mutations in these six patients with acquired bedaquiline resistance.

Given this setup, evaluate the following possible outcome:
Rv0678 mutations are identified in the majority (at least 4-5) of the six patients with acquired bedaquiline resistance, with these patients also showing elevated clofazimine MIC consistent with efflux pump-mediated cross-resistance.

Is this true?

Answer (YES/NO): YES